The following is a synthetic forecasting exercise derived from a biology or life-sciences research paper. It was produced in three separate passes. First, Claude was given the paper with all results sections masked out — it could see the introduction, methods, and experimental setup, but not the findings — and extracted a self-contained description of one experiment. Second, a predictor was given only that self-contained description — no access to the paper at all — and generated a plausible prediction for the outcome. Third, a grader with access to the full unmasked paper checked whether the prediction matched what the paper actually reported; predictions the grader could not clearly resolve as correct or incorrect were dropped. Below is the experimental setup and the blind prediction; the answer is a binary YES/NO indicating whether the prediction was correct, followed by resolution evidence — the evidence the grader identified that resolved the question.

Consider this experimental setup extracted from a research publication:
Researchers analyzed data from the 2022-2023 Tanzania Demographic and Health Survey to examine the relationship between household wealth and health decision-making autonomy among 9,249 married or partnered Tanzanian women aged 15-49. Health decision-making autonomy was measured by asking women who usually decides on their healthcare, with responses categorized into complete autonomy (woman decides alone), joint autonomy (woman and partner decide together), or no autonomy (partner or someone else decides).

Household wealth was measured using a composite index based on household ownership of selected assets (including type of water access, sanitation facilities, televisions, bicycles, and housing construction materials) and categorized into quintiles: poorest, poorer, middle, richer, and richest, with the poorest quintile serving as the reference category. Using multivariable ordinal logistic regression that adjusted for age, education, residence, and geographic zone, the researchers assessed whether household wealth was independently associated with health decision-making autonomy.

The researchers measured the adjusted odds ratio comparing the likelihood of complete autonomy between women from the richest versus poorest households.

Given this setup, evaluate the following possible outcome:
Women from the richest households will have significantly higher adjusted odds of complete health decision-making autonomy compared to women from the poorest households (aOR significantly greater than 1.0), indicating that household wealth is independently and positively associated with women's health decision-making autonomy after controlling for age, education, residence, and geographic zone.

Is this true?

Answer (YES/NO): YES